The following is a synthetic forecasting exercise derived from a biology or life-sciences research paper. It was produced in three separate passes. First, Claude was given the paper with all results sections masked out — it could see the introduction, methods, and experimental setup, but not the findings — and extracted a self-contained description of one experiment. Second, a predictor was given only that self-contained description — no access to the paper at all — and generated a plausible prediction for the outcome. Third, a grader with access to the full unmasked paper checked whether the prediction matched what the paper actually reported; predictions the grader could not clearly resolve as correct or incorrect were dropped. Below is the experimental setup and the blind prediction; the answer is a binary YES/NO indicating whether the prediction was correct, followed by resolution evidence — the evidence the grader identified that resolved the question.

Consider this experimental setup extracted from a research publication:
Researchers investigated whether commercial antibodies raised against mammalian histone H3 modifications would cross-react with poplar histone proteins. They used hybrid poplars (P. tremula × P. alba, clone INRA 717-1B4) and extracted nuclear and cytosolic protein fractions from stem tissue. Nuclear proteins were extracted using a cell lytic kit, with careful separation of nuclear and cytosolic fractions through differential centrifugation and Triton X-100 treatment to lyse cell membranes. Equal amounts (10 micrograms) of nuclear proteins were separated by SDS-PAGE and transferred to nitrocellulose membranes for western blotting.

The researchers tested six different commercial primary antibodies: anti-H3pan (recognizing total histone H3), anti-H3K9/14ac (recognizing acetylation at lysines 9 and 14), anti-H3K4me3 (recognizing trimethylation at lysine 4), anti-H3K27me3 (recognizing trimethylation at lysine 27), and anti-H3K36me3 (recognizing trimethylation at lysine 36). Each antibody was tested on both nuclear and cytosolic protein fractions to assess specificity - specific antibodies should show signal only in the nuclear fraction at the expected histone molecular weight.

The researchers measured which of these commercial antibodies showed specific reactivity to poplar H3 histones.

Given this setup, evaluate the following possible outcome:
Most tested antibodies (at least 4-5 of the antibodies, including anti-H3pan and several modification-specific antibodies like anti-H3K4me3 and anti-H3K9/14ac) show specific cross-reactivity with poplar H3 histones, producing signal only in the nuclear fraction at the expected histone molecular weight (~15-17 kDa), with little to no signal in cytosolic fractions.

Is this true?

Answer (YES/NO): NO